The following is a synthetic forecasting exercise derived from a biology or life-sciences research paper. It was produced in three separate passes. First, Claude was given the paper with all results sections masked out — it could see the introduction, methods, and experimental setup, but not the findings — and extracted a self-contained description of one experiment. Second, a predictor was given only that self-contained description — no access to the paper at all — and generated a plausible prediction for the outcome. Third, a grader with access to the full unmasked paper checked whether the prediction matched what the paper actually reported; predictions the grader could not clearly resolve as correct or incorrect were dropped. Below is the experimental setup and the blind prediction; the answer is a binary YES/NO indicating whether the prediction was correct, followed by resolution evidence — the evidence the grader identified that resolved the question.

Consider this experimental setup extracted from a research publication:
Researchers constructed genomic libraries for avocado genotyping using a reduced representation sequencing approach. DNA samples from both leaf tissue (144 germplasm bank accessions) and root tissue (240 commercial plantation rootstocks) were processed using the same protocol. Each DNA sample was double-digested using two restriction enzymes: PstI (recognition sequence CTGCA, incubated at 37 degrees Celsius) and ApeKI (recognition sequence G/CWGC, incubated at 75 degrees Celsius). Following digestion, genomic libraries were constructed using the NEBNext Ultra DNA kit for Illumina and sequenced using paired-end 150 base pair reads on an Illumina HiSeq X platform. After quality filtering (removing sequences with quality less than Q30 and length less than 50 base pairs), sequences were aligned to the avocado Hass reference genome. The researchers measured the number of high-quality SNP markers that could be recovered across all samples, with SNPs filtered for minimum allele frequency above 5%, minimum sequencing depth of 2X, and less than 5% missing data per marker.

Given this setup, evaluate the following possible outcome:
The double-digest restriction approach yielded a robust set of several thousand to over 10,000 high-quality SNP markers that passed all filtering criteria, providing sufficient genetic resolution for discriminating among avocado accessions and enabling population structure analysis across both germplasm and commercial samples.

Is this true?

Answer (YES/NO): NO